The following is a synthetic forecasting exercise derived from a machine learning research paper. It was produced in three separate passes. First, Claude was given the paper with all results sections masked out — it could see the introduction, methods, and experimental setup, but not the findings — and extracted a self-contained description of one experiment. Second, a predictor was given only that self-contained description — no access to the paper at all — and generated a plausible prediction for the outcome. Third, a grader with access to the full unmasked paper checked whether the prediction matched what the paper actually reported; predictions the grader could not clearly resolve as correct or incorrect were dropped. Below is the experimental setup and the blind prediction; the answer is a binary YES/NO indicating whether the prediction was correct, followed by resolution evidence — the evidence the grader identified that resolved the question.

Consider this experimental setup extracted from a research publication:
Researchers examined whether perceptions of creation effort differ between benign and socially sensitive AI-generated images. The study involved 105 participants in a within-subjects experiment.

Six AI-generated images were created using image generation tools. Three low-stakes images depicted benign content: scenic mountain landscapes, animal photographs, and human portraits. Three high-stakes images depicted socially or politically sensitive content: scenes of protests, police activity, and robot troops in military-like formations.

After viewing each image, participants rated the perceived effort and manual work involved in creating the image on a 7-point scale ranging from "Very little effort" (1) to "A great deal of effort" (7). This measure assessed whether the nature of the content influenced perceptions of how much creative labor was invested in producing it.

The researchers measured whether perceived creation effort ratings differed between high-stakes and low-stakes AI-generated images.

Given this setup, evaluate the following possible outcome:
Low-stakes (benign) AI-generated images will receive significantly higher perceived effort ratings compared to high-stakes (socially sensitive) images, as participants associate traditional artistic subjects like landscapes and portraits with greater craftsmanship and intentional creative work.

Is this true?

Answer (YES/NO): NO